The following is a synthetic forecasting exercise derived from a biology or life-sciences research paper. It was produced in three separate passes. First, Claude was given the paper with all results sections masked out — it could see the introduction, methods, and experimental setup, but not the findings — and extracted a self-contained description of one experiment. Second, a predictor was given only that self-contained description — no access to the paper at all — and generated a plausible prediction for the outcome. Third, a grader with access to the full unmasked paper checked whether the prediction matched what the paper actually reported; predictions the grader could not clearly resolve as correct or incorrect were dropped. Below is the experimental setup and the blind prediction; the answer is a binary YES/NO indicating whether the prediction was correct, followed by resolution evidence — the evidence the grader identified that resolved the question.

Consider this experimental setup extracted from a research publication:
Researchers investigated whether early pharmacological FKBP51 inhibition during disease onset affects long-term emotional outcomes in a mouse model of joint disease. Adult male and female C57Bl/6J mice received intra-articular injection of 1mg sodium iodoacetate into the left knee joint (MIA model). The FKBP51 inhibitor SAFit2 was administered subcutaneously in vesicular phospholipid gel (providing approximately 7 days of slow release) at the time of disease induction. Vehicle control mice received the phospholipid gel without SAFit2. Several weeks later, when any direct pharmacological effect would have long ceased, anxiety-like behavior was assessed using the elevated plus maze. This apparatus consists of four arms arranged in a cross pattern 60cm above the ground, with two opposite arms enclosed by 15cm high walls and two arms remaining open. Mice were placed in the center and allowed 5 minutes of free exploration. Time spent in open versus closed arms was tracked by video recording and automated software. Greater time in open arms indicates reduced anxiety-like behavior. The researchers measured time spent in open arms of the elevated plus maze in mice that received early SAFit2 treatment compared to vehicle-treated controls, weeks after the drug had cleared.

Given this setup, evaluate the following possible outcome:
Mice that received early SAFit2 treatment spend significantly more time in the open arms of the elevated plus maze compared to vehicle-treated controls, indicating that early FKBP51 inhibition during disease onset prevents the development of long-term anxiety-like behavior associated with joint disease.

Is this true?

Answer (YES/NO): YES